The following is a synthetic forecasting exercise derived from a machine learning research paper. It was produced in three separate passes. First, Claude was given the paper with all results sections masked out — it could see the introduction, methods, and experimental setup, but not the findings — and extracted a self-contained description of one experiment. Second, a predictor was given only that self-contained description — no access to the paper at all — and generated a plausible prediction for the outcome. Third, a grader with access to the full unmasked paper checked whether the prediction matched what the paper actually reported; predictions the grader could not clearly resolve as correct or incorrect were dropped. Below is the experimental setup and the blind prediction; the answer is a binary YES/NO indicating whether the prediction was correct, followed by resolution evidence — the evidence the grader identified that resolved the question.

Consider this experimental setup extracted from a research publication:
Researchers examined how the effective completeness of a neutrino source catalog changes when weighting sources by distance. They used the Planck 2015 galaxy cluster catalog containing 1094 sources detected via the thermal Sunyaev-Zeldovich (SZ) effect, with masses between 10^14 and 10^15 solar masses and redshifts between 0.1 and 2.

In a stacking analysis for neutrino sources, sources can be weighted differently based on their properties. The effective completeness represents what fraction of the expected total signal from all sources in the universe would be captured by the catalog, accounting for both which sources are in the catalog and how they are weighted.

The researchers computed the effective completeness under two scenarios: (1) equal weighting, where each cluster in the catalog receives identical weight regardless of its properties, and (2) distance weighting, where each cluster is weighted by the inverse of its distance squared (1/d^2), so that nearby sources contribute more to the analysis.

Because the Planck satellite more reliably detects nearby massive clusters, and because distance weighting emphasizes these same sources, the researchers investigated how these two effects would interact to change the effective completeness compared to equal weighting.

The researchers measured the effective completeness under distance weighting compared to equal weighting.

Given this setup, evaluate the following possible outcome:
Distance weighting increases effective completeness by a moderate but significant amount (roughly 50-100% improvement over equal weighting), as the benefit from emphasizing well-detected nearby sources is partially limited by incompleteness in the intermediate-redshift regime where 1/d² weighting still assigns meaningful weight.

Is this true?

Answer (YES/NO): NO